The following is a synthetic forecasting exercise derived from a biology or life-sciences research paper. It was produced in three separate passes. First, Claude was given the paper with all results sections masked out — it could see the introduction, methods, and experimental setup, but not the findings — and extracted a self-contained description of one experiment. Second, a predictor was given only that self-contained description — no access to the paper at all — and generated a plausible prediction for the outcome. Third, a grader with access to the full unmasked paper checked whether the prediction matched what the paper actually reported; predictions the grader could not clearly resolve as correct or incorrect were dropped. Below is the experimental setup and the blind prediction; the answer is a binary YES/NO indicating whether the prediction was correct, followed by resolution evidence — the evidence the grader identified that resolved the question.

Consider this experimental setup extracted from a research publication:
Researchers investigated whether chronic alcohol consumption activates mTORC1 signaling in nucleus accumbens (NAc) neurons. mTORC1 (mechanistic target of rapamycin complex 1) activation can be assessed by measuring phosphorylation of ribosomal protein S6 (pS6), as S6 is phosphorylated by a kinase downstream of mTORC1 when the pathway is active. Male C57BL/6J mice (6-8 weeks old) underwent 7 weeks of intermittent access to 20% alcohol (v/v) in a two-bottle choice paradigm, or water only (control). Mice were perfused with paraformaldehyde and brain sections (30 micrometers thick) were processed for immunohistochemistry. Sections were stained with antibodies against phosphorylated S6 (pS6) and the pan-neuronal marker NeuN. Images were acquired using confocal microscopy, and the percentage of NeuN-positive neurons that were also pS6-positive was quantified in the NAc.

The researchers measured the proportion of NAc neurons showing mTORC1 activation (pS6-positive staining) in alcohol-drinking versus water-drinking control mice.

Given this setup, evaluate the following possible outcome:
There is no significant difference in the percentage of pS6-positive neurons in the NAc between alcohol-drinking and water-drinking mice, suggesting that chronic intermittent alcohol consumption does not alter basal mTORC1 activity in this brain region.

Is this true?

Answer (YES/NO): NO